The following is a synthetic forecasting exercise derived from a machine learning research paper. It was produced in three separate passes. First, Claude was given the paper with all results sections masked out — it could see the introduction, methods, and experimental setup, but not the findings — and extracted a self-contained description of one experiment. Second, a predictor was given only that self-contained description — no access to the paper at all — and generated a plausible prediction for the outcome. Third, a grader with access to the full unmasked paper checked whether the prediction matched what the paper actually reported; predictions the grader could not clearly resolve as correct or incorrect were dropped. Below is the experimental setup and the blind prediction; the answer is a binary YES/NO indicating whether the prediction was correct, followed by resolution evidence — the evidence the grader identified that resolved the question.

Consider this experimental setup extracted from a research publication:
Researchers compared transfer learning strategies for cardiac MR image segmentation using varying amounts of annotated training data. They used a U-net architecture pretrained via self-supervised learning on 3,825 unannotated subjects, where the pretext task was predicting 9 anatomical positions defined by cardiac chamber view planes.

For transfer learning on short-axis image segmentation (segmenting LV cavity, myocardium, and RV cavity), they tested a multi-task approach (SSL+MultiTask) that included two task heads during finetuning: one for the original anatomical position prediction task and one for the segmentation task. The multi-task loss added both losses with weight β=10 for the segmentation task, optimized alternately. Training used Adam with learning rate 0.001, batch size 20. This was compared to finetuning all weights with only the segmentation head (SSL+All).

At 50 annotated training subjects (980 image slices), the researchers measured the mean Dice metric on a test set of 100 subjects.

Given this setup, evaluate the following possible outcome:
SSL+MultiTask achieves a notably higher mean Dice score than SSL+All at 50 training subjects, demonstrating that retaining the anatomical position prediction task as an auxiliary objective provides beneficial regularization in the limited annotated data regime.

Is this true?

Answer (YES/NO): NO